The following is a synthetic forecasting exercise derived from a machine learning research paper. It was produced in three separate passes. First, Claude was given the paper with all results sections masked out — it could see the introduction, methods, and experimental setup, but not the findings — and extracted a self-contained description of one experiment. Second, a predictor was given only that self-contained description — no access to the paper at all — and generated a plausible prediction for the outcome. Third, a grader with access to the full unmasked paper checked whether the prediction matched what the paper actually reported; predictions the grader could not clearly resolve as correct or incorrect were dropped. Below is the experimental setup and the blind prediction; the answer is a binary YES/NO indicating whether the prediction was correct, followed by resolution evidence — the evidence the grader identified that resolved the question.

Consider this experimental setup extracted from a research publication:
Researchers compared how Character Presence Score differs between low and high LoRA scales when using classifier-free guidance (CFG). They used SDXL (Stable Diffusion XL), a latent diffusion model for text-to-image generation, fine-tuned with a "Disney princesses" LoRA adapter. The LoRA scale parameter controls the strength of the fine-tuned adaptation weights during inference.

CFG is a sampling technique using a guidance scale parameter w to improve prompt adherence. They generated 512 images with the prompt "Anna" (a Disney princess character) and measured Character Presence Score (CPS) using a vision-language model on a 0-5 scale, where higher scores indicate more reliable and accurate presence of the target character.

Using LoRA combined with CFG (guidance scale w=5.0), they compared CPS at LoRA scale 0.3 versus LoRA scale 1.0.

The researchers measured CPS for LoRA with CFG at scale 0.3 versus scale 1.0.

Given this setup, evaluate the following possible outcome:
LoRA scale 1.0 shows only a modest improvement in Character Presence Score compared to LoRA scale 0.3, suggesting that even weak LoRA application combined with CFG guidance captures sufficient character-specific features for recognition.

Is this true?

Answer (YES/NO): NO